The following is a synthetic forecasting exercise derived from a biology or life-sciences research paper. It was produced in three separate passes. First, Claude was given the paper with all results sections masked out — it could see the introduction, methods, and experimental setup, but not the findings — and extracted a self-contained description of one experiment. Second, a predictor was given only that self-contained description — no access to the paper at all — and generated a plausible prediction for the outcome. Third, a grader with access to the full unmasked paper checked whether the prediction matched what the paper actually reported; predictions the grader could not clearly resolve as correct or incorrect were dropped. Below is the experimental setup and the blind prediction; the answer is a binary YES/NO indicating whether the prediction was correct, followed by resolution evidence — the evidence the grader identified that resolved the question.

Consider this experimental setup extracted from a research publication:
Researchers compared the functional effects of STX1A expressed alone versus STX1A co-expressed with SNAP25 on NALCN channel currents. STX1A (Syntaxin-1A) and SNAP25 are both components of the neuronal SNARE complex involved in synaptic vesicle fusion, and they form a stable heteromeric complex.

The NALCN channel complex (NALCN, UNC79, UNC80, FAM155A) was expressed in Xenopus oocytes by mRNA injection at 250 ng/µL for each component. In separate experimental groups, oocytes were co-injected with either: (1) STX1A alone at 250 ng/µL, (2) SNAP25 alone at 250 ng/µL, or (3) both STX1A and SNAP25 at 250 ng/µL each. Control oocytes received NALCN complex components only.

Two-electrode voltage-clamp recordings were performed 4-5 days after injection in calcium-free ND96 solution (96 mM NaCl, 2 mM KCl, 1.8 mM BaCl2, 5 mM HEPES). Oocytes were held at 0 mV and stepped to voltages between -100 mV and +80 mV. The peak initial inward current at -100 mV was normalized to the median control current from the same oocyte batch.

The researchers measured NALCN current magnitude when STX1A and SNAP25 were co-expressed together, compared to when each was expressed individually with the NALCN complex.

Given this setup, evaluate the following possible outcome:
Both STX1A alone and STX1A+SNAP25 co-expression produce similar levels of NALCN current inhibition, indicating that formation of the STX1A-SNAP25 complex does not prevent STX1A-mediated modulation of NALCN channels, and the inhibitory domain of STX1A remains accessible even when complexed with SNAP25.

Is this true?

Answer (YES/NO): NO